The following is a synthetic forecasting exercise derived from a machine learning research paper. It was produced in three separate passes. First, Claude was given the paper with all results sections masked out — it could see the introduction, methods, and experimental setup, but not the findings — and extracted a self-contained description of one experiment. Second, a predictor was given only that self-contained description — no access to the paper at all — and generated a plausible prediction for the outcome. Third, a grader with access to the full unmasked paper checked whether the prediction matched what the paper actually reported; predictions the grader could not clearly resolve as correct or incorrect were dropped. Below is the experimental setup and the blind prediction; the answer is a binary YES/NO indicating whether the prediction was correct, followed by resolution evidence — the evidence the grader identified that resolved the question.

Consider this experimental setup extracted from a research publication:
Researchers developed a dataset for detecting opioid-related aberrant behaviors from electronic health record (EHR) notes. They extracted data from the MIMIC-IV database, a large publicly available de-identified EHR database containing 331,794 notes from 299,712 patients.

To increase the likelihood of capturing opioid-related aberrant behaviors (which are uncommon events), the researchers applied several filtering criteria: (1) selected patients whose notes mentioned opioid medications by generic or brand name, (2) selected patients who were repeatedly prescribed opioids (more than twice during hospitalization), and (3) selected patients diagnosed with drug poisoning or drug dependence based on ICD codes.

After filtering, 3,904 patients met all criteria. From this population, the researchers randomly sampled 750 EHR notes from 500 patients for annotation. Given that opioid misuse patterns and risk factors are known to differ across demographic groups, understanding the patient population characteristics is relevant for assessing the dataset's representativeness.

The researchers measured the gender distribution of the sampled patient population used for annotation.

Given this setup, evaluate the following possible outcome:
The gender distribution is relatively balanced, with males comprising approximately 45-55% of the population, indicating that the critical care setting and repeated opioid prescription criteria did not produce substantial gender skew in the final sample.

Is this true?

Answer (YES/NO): YES